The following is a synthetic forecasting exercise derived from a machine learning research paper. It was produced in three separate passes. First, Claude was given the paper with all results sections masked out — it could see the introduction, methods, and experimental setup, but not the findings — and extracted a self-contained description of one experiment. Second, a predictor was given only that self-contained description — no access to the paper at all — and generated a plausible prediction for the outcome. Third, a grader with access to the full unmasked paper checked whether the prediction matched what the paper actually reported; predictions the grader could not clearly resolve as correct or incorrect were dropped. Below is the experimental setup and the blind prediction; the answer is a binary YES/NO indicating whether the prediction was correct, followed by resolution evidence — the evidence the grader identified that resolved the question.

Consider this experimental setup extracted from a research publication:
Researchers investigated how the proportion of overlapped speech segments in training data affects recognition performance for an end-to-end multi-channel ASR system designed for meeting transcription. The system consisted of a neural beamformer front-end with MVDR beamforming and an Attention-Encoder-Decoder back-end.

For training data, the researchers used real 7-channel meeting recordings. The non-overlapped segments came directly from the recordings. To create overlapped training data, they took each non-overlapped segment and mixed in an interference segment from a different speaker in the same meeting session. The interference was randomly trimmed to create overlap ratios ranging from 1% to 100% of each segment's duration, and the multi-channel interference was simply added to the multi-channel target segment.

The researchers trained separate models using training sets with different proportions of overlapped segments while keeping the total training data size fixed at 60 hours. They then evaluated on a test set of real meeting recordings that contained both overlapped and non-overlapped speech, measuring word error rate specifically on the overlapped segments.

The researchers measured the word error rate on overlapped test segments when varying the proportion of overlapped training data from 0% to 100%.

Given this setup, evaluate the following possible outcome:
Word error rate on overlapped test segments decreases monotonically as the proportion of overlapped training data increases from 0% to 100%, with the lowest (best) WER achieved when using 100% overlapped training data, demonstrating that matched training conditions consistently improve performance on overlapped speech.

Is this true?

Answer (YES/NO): NO